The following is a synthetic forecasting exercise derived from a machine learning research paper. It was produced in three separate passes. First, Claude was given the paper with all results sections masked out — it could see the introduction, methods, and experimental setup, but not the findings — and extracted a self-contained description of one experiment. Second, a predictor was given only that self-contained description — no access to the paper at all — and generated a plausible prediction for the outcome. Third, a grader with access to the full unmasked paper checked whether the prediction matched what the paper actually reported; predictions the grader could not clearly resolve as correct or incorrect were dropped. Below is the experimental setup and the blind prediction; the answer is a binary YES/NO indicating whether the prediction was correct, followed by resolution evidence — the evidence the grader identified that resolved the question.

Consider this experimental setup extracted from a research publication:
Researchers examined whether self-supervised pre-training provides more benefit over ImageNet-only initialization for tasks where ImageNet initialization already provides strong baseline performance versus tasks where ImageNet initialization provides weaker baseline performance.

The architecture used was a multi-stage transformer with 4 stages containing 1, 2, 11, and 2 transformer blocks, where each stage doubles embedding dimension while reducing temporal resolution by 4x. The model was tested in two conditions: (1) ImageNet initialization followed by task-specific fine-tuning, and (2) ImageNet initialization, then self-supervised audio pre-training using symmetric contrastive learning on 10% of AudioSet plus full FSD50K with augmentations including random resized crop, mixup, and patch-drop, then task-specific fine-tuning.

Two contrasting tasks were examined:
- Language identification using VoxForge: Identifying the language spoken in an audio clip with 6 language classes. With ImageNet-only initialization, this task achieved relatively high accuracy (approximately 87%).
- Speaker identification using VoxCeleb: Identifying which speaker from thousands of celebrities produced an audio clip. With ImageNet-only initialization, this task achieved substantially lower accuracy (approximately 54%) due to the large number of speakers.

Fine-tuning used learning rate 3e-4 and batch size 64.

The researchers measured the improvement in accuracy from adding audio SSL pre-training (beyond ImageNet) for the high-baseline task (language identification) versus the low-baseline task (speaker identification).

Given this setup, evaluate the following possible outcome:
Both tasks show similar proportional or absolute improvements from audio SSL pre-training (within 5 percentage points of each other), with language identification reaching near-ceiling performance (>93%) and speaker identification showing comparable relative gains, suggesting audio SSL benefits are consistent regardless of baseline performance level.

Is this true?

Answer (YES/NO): NO